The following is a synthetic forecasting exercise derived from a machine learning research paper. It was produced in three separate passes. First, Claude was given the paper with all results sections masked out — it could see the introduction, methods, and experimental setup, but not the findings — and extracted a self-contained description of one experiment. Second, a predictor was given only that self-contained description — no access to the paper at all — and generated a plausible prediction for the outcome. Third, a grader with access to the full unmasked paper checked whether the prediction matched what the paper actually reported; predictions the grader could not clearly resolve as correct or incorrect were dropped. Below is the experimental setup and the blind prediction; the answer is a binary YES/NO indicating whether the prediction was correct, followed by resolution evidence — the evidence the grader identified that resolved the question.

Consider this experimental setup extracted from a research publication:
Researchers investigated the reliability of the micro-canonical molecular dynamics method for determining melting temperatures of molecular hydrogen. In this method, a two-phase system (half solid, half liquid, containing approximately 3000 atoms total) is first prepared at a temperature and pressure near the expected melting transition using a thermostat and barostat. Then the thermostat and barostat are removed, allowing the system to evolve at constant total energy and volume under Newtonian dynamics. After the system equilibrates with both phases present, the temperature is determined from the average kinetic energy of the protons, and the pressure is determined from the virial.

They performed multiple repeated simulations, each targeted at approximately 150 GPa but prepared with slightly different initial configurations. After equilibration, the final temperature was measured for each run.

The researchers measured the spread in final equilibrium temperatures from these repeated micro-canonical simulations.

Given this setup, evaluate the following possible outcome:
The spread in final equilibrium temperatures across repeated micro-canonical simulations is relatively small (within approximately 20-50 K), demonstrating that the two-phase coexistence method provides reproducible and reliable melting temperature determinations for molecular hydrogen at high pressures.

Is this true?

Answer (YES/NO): NO